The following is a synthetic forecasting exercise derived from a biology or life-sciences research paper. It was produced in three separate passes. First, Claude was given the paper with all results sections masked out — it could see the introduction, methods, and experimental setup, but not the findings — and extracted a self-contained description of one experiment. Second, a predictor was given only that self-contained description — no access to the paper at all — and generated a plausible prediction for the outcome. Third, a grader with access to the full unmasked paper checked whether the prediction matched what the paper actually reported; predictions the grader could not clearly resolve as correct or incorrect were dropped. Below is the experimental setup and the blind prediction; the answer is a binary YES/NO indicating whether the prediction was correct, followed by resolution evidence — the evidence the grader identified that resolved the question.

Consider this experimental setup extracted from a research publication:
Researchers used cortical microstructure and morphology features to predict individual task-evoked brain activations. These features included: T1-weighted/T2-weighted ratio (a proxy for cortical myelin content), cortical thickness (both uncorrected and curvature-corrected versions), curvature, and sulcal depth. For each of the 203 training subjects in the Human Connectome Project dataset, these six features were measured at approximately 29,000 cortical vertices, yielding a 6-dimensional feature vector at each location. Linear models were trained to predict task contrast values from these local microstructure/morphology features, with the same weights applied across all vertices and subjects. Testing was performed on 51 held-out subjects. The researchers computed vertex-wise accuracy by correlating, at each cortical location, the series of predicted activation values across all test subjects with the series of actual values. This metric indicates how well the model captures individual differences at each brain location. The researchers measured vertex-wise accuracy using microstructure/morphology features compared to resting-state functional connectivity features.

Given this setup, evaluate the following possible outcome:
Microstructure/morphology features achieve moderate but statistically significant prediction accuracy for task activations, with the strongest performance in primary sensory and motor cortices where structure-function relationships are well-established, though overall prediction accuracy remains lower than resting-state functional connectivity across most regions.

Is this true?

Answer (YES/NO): NO